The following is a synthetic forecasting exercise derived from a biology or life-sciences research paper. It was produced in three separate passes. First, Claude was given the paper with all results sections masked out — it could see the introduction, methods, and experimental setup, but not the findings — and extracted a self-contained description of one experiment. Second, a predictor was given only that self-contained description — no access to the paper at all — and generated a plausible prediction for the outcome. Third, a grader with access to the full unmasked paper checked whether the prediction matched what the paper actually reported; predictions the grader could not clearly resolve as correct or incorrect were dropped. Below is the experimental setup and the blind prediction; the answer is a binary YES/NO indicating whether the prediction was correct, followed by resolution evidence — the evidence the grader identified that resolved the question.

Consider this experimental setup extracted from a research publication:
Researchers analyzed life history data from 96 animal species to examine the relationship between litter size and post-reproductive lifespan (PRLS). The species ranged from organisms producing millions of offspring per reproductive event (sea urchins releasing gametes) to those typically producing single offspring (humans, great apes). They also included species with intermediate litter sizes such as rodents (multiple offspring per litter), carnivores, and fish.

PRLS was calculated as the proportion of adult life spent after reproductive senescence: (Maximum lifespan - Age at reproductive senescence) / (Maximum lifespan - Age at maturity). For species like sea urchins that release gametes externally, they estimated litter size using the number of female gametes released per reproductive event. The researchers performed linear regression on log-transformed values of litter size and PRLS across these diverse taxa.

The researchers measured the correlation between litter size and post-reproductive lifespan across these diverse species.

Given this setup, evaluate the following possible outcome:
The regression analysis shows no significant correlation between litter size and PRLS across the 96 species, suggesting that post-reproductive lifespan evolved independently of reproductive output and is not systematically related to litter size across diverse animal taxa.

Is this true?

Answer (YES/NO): NO